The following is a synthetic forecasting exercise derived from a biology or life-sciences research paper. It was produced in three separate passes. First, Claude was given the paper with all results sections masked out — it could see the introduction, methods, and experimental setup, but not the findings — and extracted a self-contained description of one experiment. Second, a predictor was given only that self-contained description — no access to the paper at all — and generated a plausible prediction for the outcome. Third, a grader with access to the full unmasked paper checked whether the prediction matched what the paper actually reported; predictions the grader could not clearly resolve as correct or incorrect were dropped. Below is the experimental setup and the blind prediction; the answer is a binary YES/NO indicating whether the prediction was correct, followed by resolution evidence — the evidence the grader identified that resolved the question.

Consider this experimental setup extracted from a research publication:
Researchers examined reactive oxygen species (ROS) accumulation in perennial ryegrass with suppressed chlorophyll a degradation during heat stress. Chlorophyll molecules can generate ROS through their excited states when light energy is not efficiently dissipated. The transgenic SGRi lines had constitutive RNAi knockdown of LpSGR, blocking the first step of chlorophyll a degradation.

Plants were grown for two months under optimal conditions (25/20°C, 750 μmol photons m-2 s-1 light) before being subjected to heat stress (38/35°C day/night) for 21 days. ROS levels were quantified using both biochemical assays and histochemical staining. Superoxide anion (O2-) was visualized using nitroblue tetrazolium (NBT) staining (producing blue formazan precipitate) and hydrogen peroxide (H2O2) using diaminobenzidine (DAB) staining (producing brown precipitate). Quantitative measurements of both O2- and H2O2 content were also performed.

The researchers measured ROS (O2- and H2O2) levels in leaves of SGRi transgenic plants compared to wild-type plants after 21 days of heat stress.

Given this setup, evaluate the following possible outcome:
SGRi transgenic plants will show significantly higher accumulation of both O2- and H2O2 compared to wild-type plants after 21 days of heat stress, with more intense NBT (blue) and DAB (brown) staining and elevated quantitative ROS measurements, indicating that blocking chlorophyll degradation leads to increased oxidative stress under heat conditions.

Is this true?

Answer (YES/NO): YES